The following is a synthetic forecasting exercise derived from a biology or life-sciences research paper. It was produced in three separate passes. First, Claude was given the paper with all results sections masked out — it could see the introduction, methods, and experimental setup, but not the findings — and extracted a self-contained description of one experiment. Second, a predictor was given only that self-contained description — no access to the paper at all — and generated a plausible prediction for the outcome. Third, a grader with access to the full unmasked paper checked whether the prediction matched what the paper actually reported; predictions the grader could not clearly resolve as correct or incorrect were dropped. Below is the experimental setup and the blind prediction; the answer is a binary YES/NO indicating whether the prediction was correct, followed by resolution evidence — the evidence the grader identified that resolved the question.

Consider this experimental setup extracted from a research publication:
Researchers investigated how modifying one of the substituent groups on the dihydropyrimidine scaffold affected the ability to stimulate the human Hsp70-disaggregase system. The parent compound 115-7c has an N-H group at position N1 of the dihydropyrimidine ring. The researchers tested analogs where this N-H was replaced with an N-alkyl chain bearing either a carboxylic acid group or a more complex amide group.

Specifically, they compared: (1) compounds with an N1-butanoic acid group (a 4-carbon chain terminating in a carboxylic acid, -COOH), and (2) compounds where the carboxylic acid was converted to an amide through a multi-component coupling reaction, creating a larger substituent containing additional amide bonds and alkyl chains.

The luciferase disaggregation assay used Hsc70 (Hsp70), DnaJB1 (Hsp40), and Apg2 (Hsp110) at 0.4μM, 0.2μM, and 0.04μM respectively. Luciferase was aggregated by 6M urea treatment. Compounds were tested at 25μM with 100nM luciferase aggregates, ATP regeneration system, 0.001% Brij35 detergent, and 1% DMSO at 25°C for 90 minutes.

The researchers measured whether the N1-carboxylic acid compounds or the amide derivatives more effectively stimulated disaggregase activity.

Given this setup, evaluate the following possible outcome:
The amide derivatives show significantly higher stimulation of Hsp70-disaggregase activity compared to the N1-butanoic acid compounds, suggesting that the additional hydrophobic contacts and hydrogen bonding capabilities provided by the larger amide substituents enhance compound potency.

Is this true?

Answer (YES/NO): NO